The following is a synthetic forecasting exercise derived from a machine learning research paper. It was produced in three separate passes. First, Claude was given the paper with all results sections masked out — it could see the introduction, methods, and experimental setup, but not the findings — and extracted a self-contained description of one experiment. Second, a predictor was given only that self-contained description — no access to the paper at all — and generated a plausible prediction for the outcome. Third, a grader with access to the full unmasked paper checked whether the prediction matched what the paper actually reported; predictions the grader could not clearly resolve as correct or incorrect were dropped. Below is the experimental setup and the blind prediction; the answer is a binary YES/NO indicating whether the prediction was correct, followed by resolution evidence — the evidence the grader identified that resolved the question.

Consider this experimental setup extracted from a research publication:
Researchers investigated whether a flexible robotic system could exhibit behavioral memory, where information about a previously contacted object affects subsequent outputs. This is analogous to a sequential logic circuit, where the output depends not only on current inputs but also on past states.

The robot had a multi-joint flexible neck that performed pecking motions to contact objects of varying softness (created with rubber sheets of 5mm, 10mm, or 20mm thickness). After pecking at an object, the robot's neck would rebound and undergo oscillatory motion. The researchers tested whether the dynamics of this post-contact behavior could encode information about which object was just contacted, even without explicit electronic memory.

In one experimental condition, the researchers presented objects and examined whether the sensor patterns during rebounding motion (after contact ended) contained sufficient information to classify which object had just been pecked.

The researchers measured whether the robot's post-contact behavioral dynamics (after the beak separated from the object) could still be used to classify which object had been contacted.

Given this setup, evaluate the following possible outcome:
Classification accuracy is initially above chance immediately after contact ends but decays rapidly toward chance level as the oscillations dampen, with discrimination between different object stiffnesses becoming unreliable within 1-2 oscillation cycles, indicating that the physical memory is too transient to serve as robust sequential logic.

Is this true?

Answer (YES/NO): NO